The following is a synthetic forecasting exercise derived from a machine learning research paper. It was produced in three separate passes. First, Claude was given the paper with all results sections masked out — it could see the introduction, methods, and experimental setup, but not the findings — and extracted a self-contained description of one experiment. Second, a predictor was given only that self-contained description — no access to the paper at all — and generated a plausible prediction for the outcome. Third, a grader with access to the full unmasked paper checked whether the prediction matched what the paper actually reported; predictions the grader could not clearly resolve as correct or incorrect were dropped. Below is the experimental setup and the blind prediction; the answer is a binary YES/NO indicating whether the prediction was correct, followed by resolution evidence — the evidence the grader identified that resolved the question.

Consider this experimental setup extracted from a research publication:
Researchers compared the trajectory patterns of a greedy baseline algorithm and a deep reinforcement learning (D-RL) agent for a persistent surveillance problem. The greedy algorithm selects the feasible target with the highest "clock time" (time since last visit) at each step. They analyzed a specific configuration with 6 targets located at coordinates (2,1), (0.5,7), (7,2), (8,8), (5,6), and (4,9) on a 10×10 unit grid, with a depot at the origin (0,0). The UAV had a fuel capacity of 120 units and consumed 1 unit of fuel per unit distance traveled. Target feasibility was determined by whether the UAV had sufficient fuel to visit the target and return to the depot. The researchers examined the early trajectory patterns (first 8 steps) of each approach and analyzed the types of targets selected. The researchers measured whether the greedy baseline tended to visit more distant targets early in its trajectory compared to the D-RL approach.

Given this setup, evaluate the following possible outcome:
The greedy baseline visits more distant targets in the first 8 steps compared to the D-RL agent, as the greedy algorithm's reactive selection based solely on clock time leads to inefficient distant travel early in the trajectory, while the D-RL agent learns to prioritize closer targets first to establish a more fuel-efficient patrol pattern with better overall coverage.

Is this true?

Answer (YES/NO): YES